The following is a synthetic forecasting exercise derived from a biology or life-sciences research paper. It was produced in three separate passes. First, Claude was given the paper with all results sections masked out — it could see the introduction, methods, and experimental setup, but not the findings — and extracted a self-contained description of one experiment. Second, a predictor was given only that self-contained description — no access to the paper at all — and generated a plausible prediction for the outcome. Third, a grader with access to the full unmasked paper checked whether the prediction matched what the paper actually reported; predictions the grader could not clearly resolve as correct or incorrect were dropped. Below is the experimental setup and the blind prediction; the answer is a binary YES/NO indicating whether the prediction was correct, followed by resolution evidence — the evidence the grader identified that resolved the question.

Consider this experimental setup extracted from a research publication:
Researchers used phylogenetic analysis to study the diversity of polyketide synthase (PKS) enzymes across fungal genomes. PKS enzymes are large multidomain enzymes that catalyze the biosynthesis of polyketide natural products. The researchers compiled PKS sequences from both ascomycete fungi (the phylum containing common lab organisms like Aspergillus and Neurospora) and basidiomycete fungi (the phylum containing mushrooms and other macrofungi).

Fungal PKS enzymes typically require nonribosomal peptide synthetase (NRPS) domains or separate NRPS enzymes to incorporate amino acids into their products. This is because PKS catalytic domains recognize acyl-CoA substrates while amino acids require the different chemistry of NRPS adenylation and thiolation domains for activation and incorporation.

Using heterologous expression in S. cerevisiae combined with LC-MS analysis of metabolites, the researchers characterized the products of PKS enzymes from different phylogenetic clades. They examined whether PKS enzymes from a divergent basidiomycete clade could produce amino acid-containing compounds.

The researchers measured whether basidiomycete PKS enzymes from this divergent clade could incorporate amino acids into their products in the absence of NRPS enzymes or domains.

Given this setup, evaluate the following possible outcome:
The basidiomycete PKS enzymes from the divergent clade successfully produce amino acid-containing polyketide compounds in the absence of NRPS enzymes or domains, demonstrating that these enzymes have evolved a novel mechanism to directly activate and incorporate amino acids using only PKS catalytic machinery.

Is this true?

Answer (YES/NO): YES